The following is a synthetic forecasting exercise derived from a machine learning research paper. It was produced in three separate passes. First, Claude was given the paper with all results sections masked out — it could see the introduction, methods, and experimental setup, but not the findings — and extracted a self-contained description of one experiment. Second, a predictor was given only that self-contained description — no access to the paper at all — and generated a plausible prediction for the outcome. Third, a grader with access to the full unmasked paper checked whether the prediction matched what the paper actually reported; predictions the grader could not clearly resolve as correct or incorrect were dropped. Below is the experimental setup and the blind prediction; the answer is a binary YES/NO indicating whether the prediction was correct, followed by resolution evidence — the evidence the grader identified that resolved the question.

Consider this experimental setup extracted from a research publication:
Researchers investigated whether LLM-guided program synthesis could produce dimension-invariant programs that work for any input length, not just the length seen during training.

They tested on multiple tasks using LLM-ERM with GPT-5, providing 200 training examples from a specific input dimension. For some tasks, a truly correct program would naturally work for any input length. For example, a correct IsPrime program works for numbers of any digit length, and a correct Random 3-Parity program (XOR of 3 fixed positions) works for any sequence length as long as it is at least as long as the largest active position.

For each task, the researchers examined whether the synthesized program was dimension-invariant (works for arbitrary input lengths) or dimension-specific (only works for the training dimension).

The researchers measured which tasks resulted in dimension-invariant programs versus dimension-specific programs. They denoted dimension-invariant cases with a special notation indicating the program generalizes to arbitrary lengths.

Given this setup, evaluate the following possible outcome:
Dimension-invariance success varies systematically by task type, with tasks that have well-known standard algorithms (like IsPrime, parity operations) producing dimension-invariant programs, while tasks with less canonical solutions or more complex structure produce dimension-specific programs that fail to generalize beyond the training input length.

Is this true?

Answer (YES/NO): NO